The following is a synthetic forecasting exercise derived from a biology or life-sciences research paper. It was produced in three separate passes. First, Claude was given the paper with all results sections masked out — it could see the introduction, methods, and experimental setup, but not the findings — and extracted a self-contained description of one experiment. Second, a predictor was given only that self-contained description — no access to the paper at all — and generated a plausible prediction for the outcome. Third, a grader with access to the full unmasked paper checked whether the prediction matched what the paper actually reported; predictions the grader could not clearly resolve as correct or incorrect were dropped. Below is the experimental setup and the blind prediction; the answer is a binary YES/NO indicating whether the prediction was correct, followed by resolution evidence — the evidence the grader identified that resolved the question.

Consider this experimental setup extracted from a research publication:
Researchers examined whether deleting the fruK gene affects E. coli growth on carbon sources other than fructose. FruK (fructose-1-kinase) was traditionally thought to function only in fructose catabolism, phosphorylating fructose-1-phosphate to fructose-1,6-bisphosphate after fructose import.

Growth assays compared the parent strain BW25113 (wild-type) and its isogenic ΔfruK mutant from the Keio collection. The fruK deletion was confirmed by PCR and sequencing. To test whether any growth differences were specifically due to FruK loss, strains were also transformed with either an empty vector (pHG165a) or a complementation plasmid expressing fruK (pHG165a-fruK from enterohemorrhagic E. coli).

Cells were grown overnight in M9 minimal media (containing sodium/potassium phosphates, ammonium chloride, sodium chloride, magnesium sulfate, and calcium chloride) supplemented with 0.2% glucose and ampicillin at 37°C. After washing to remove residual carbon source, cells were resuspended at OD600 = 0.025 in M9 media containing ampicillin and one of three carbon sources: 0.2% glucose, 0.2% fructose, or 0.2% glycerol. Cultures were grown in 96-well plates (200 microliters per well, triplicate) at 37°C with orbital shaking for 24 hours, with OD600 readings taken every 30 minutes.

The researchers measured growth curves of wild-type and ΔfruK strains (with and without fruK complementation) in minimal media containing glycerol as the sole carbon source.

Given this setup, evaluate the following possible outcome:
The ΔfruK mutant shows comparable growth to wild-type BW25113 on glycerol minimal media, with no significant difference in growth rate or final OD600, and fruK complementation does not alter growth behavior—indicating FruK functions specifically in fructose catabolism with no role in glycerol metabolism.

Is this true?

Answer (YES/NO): NO